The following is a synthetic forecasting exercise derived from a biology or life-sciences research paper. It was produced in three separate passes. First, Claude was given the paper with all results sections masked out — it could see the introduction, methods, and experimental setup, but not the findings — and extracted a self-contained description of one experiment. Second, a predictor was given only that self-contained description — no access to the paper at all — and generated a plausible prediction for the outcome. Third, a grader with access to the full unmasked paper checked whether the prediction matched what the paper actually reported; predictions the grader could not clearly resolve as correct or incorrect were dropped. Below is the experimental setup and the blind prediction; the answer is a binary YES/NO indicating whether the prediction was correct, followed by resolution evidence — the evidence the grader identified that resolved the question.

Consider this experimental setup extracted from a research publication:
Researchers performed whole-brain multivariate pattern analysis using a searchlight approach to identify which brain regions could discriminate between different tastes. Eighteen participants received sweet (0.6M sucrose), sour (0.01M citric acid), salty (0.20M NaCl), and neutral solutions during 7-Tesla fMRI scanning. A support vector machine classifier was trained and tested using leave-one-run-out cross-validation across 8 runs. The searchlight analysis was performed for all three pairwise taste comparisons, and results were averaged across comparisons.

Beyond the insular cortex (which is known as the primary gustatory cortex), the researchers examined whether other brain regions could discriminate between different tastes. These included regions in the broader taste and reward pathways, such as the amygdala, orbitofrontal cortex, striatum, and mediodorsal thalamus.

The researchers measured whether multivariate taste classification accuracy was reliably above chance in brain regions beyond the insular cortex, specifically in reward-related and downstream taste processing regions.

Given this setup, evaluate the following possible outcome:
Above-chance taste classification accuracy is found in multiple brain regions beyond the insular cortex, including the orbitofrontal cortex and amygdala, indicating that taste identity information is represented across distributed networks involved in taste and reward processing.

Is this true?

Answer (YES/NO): YES